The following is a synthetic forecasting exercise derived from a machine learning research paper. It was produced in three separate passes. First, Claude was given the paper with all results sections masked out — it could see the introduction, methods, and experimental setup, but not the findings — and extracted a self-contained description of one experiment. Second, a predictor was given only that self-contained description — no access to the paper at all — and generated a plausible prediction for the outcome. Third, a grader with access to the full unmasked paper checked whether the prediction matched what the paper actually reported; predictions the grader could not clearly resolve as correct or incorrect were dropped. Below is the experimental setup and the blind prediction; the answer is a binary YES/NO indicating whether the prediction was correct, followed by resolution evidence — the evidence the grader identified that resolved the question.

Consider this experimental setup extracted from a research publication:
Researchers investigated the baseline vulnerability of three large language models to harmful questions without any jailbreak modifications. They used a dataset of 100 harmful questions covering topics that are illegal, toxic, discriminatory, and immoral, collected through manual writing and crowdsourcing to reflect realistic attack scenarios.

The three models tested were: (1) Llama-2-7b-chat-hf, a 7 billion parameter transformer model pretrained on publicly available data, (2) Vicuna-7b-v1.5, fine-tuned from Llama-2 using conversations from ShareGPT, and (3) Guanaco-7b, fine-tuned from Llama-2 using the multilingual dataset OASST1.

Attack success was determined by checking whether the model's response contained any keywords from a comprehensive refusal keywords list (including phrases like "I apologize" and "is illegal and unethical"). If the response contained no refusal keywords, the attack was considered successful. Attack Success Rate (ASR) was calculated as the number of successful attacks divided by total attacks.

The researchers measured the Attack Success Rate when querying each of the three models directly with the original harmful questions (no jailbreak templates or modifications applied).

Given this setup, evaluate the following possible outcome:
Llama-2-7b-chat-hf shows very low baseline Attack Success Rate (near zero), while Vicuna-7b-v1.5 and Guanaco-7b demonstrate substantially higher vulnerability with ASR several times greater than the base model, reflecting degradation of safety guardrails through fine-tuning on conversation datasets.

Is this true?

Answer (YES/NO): YES